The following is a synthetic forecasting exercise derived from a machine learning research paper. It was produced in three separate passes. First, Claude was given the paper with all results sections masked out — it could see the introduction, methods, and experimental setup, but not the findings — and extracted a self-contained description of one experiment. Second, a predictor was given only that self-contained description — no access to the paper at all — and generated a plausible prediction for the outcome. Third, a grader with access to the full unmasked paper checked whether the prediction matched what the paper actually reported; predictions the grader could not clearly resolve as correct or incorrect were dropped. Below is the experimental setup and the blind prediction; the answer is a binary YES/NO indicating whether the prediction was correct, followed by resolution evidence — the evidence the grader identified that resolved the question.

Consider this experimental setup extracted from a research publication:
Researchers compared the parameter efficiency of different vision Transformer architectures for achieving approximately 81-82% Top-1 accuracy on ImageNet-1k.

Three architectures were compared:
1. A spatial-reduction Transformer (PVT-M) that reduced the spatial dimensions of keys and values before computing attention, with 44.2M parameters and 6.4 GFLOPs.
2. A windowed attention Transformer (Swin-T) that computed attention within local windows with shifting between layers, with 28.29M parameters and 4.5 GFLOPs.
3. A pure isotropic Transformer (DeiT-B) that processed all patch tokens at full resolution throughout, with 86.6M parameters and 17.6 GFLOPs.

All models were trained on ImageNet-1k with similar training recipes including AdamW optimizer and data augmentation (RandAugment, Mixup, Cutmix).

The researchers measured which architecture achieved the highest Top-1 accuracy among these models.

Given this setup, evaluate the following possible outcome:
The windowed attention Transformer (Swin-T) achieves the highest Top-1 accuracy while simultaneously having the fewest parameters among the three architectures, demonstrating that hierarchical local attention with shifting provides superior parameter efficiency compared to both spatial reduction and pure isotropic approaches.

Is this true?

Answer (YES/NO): NO